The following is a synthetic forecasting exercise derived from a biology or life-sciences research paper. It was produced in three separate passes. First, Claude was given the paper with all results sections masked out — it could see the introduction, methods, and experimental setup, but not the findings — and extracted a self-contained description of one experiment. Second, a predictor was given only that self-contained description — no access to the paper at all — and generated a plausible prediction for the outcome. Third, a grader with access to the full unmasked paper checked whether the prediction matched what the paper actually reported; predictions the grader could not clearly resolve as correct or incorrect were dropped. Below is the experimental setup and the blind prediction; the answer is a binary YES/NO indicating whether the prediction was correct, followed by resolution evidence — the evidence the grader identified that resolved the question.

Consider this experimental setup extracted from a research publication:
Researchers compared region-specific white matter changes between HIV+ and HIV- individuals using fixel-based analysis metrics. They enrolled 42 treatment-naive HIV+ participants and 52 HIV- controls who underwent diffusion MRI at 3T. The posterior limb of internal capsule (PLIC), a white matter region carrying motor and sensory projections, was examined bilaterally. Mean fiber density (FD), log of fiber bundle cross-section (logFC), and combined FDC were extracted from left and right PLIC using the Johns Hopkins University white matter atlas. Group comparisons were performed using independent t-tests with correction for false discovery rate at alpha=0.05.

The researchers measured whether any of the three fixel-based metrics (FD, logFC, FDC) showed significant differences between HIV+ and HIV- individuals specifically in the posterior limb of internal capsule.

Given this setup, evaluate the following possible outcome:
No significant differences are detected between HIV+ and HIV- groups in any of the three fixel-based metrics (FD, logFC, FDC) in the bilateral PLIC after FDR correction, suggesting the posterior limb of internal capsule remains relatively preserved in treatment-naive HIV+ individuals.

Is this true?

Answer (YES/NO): NO